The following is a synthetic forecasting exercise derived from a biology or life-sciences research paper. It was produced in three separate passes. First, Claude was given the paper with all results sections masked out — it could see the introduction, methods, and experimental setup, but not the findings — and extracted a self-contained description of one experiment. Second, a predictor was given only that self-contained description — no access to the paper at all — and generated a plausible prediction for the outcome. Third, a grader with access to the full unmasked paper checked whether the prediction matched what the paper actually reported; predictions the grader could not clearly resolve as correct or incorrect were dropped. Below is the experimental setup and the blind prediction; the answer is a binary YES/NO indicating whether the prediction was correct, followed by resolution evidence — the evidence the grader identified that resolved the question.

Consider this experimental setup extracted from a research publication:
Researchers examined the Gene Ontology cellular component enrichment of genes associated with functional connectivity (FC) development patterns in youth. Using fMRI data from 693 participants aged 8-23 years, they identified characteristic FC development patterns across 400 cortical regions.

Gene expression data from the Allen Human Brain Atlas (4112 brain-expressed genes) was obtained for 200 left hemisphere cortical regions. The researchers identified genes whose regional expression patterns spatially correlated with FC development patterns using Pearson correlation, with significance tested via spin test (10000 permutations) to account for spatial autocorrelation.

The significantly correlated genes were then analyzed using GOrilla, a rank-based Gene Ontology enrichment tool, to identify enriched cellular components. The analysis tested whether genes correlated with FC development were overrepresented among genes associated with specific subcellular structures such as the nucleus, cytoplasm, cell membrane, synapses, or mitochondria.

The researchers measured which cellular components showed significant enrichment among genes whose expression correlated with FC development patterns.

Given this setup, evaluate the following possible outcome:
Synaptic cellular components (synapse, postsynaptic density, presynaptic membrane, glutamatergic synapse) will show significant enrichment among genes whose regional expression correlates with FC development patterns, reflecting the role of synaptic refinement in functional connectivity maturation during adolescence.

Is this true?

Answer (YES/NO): YES